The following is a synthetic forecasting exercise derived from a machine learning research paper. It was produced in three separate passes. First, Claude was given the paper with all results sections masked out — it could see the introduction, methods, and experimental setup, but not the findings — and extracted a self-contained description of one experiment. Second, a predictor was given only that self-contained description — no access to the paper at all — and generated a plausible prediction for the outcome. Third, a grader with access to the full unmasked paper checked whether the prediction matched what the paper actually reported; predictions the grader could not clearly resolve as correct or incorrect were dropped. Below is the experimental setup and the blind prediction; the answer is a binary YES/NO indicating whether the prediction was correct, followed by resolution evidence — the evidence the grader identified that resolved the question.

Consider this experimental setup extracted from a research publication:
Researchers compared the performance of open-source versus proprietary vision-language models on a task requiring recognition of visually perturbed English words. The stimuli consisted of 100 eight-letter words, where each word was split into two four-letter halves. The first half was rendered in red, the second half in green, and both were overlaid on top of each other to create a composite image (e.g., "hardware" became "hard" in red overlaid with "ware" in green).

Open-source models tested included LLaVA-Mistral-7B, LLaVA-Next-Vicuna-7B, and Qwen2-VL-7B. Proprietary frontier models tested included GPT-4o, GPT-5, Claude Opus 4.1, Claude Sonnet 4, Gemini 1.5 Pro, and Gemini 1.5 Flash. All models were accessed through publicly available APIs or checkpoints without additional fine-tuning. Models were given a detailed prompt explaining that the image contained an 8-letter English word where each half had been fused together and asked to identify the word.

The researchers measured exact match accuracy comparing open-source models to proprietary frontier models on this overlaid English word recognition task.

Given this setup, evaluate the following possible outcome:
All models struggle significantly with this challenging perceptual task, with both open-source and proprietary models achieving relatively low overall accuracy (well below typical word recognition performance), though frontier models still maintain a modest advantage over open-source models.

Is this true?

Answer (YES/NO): YES